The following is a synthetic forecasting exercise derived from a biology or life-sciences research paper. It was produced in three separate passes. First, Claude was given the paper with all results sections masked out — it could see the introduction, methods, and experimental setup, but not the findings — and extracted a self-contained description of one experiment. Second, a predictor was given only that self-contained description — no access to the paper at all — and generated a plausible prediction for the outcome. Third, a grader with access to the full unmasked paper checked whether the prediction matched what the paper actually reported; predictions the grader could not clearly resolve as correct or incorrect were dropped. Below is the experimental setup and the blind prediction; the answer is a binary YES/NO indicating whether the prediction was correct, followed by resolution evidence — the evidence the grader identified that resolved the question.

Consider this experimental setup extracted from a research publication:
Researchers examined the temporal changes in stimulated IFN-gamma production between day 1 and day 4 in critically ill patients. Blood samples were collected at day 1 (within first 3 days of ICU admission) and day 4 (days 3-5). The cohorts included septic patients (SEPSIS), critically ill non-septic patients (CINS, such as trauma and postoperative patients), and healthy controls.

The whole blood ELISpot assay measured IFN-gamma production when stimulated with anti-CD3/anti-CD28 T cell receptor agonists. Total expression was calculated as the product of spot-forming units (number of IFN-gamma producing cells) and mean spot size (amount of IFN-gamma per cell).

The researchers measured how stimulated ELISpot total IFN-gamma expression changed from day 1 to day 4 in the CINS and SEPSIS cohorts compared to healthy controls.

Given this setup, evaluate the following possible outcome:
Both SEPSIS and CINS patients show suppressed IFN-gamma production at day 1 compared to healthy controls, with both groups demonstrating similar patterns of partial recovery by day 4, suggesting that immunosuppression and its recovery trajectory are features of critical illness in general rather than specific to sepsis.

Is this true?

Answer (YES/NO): NO